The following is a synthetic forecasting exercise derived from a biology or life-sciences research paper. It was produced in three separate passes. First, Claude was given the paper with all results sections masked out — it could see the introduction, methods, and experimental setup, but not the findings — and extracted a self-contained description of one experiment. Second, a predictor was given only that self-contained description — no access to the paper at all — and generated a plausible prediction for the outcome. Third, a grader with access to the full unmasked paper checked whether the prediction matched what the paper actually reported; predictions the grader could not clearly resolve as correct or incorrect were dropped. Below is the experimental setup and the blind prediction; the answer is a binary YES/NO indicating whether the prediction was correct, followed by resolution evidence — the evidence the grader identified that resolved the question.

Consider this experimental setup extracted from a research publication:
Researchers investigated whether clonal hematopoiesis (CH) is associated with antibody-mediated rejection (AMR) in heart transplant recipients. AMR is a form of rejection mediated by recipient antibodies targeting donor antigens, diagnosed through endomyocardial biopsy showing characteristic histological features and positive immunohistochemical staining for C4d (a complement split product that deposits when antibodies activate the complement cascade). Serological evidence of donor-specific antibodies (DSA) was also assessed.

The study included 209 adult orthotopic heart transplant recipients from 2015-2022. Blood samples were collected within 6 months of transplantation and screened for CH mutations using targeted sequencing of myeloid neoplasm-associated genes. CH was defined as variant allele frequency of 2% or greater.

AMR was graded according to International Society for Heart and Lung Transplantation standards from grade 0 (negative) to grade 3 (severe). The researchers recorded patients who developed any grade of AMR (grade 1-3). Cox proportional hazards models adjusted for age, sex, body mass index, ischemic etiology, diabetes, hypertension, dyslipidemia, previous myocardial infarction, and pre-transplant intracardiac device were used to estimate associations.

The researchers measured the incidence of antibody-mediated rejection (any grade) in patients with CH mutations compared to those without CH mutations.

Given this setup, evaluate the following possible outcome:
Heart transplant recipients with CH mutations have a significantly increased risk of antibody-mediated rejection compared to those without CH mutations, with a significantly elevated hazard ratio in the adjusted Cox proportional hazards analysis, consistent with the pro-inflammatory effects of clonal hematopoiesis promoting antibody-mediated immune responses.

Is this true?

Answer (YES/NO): YES